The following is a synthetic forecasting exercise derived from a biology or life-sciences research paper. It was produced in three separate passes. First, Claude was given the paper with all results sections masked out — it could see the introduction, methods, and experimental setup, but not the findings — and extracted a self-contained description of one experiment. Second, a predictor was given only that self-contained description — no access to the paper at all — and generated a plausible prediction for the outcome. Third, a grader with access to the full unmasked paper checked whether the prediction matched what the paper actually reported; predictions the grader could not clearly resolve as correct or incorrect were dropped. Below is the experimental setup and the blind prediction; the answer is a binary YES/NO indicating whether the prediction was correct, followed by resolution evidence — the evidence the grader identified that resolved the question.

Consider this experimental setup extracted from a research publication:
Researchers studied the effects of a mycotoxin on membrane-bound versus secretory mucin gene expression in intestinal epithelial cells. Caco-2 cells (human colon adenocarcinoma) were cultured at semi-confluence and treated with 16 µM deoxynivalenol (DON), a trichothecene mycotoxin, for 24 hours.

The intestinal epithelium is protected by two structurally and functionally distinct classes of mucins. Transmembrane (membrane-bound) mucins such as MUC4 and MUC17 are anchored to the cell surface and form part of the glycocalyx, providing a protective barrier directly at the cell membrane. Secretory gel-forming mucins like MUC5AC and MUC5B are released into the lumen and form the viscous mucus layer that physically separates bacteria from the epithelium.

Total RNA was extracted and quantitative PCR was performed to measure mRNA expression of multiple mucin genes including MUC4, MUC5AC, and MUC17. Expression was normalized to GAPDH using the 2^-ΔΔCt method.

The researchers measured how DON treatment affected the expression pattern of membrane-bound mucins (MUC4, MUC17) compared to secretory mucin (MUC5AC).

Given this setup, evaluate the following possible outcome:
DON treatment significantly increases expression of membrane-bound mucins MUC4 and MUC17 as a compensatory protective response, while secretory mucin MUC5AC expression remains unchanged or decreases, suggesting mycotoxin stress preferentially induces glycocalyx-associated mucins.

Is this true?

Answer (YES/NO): NO